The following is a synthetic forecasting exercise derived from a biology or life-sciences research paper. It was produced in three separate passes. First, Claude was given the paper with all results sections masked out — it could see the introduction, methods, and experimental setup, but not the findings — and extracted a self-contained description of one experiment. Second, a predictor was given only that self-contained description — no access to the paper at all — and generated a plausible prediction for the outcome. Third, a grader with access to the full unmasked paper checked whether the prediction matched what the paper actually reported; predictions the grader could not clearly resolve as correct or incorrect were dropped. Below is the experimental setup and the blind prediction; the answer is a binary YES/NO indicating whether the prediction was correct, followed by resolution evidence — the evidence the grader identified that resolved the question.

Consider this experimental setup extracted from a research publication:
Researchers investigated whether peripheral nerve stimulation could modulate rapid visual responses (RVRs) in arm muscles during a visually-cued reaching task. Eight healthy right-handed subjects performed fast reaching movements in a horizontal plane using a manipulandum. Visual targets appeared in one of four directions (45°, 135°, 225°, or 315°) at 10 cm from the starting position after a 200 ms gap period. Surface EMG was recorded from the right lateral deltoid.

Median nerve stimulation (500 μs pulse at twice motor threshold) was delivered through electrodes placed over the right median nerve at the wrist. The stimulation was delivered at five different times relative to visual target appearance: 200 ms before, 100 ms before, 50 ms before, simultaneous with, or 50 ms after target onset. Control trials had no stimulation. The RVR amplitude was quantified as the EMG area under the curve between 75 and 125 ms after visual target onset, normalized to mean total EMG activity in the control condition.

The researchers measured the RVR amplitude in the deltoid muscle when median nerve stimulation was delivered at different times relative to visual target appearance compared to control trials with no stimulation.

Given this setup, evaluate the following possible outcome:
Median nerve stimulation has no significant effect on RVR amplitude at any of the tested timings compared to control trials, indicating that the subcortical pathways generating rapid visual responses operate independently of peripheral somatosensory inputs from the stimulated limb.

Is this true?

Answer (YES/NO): NO